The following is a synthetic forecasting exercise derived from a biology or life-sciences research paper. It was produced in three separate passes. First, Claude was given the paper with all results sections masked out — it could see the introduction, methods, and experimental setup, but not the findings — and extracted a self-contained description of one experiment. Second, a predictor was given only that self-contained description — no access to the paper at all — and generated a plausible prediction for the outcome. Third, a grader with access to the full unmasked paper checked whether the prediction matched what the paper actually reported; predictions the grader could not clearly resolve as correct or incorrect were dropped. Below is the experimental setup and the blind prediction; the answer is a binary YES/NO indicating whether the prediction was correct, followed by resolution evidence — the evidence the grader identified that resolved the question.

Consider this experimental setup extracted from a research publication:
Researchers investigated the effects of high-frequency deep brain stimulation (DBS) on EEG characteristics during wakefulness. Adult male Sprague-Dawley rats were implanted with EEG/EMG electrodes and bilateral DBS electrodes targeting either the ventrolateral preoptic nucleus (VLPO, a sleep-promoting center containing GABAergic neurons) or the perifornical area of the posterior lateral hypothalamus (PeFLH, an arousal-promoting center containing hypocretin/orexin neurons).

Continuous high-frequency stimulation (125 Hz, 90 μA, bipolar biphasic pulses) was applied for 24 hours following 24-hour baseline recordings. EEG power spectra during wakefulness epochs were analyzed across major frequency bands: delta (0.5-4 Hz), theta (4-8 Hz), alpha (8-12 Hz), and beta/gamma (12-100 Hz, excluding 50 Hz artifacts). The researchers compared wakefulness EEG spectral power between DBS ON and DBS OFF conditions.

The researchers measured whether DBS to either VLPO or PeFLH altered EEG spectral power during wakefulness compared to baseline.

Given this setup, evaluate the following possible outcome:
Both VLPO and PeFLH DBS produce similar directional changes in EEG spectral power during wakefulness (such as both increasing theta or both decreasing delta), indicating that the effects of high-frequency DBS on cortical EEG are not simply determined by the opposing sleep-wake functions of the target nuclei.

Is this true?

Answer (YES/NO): NO